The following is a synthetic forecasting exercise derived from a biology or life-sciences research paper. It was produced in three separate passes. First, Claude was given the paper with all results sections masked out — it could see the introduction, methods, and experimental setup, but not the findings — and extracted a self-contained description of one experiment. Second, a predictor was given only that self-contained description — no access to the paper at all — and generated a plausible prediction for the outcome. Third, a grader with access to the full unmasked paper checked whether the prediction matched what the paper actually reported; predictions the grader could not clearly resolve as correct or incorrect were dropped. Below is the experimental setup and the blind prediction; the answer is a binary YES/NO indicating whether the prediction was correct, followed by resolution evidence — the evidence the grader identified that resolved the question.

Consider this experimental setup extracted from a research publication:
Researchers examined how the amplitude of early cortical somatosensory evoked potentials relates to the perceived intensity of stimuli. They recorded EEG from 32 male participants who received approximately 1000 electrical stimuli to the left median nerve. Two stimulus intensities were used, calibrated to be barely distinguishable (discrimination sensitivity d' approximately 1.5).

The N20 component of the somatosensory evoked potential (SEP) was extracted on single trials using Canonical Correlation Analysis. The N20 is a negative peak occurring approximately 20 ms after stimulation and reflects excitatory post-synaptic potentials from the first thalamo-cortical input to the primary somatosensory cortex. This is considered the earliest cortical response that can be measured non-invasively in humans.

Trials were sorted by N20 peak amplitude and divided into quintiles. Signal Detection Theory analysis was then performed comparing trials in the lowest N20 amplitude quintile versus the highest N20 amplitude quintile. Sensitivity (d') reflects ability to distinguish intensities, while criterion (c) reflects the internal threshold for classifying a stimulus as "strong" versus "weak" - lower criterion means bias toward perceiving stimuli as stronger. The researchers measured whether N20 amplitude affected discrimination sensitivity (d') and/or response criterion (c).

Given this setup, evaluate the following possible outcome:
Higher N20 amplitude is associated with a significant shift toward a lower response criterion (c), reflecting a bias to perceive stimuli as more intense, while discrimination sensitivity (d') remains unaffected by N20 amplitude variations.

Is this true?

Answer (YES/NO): NO